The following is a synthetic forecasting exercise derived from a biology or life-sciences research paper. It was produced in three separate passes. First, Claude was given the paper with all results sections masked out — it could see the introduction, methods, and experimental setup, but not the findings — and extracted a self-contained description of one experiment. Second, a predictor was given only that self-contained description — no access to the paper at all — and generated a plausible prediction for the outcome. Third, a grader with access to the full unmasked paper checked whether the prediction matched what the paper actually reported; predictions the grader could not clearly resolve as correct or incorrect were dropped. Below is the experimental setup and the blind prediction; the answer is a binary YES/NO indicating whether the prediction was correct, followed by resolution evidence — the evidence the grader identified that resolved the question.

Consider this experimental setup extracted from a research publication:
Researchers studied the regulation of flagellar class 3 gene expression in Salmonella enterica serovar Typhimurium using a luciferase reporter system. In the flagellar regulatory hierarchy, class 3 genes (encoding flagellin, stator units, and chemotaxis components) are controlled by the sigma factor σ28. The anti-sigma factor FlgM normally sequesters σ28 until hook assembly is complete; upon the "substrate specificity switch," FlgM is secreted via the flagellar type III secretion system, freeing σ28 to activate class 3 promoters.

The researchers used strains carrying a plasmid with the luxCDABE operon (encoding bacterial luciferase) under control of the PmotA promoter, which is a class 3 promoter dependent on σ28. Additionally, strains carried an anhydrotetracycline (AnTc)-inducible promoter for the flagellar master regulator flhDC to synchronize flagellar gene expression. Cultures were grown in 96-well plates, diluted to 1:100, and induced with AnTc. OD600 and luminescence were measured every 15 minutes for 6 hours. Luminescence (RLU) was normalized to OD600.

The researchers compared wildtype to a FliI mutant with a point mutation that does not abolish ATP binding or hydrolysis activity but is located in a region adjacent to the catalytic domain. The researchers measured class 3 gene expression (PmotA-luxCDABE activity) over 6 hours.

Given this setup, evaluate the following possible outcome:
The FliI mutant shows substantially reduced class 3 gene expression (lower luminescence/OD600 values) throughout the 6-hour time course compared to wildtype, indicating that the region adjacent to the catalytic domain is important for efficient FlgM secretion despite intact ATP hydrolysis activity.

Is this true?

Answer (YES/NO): YES